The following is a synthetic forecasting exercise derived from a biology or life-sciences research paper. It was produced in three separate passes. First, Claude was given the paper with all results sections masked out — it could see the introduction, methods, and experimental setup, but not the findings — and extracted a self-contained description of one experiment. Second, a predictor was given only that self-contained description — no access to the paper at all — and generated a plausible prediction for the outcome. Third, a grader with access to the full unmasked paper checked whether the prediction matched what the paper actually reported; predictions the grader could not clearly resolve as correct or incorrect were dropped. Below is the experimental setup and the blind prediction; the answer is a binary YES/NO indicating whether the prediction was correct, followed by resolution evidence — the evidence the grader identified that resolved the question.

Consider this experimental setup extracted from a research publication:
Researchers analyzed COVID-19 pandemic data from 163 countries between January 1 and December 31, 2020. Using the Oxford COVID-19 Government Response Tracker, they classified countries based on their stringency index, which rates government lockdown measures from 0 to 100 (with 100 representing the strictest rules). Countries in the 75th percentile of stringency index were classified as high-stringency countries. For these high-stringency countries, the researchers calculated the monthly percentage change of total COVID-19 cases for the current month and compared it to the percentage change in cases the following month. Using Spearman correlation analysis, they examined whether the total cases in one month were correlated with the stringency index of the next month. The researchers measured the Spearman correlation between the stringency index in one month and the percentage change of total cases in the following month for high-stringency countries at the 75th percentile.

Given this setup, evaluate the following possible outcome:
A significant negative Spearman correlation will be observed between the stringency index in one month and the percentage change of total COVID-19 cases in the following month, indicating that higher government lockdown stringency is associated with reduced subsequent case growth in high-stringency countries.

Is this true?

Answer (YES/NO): YES